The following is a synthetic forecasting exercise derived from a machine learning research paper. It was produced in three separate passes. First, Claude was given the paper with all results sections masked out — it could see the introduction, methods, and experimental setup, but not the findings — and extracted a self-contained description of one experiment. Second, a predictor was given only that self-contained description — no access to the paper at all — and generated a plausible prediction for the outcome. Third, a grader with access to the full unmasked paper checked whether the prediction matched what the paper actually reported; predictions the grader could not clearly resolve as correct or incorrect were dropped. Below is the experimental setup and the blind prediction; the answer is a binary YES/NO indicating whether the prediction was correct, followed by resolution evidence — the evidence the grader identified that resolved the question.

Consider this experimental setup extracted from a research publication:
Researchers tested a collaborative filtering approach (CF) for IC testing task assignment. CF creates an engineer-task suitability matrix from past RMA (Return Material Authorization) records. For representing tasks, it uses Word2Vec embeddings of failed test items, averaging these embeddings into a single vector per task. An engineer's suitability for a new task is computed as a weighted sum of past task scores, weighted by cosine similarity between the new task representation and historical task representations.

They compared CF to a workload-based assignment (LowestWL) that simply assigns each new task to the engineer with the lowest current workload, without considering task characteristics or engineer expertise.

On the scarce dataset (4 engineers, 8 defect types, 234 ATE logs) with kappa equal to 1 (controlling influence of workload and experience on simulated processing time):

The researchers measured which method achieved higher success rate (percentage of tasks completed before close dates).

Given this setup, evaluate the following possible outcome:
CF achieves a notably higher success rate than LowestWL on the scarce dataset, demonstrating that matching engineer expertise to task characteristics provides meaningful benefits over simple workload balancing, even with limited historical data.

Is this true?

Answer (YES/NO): NO